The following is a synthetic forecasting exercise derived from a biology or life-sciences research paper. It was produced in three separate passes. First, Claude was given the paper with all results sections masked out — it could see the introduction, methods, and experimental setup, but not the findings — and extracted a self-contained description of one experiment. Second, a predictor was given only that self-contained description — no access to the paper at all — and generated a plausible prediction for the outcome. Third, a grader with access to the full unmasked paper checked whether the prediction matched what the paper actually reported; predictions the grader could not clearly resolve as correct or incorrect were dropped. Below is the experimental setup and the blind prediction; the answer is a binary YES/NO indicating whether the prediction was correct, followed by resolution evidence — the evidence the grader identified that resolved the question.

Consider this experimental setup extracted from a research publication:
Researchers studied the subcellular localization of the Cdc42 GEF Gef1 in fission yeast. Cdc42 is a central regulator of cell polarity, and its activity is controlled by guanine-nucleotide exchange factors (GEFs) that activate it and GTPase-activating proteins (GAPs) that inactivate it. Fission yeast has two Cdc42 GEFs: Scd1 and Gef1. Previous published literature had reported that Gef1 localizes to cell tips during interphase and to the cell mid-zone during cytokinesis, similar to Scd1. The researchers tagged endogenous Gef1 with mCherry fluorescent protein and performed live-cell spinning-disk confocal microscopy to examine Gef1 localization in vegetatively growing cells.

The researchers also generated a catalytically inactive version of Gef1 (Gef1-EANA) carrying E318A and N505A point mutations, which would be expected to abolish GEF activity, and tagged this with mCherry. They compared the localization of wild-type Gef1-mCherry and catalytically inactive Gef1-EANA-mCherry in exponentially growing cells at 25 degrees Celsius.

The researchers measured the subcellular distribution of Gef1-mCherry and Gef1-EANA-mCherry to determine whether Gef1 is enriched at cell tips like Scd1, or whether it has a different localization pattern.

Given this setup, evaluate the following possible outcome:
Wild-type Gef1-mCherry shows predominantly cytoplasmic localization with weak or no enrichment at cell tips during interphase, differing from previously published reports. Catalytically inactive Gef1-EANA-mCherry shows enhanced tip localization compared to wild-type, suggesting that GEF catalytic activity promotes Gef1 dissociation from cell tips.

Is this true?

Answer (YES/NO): NO